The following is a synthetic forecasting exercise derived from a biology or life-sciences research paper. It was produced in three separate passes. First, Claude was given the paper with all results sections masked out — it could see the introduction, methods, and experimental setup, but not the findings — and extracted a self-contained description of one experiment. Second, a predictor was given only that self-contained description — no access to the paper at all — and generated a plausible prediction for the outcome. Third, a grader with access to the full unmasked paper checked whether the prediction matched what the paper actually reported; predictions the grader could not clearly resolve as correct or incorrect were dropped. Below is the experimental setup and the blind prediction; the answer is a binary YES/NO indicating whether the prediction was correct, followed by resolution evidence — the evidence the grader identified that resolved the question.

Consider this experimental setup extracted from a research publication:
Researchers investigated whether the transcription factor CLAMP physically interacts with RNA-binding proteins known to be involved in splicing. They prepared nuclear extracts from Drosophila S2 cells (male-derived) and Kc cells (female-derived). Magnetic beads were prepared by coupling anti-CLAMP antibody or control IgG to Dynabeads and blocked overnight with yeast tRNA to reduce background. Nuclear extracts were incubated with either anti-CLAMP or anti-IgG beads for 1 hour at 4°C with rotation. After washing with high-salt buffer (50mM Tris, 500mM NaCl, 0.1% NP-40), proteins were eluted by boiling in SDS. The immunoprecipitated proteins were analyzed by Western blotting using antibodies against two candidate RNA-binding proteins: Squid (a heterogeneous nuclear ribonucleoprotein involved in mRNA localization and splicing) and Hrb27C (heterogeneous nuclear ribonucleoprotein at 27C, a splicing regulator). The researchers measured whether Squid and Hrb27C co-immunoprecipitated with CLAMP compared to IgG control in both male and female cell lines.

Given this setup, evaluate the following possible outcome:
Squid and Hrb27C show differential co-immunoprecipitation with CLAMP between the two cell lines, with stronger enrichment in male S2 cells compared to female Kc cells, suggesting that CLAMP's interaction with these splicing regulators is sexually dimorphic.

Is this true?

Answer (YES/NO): NO